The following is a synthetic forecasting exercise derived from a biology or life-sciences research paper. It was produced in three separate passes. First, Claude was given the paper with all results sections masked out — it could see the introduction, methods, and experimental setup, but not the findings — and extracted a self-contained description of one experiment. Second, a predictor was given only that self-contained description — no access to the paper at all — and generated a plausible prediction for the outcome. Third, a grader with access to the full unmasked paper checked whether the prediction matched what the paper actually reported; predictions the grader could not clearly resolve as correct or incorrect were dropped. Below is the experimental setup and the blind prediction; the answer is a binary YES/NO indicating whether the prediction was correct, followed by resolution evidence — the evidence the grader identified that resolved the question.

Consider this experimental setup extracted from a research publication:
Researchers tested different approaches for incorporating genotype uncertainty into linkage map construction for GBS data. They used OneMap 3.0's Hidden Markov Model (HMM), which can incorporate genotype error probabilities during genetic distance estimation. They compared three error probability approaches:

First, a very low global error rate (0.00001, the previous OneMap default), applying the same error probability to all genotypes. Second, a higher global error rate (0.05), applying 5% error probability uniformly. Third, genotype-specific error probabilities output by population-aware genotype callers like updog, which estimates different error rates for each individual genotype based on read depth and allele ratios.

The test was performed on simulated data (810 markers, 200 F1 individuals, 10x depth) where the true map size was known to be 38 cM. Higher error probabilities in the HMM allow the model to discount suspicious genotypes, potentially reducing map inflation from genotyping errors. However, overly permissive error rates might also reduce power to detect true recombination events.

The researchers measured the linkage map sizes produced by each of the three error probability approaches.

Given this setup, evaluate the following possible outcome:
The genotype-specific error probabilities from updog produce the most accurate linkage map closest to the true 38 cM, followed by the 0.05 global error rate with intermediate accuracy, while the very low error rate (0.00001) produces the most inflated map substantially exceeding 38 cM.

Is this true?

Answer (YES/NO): NO